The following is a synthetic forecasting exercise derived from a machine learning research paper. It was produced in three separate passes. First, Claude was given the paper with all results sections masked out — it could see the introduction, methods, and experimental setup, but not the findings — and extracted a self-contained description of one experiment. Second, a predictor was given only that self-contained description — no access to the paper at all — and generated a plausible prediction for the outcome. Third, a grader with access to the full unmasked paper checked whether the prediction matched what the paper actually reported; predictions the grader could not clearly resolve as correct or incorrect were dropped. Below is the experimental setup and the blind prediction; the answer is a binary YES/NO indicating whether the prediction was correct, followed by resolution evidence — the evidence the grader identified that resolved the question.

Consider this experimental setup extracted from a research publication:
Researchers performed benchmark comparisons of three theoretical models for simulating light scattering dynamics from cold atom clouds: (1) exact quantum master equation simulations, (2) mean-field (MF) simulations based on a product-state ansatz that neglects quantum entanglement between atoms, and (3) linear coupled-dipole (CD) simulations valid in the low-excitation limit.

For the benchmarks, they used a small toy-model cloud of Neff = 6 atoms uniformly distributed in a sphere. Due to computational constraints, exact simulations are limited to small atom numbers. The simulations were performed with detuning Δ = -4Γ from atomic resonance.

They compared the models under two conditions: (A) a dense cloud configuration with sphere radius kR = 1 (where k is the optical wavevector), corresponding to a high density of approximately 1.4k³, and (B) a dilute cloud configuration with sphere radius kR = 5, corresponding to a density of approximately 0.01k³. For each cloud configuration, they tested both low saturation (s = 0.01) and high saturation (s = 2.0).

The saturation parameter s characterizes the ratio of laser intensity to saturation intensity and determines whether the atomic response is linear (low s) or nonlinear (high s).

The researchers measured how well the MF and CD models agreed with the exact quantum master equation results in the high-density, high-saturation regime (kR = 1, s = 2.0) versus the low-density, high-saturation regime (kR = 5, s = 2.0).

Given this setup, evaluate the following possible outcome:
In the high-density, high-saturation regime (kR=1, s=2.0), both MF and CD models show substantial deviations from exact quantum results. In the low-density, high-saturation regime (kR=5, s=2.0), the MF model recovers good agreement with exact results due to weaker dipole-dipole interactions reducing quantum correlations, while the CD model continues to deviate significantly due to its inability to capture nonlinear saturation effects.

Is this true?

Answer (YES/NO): NO